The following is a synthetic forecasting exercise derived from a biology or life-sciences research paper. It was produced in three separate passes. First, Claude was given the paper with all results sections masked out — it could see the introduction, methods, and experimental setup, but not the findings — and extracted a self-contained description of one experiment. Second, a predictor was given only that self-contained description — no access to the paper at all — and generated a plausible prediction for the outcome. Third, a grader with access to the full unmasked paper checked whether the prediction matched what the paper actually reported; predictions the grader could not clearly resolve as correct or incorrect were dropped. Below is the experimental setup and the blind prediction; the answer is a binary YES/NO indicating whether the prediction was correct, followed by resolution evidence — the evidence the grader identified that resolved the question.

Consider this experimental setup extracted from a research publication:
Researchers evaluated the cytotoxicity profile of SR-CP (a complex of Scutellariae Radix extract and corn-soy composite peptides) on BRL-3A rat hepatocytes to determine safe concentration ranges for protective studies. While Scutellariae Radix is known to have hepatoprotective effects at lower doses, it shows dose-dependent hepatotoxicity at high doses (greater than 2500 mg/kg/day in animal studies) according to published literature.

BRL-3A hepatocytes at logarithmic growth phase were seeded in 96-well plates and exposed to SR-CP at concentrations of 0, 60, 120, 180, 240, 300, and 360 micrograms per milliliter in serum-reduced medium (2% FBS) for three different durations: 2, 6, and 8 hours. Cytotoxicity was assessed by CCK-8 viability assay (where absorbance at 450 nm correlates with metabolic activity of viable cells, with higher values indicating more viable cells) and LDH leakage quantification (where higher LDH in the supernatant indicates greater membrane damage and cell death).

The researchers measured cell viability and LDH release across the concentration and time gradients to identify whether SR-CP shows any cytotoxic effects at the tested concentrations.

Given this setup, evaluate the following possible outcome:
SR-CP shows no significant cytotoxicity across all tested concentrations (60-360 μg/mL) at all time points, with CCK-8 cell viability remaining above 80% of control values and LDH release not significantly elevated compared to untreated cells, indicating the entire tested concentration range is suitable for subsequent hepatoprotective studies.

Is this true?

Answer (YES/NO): NO